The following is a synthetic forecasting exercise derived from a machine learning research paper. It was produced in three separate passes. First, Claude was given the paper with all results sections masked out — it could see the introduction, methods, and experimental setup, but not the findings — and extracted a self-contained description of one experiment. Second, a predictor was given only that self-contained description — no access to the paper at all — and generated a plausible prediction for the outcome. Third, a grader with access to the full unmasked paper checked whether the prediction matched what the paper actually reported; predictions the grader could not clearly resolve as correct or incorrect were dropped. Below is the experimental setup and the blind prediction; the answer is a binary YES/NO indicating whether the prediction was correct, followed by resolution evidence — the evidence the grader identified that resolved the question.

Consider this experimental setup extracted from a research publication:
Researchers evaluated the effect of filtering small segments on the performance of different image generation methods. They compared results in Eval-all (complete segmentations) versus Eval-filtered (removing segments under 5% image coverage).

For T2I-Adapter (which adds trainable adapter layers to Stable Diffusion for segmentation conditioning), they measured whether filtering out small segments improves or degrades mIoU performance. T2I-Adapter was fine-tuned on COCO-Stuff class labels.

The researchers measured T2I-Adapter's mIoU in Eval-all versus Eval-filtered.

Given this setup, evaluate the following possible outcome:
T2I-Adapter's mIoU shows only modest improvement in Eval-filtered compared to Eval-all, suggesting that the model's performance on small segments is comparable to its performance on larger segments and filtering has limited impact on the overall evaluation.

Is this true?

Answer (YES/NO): YES